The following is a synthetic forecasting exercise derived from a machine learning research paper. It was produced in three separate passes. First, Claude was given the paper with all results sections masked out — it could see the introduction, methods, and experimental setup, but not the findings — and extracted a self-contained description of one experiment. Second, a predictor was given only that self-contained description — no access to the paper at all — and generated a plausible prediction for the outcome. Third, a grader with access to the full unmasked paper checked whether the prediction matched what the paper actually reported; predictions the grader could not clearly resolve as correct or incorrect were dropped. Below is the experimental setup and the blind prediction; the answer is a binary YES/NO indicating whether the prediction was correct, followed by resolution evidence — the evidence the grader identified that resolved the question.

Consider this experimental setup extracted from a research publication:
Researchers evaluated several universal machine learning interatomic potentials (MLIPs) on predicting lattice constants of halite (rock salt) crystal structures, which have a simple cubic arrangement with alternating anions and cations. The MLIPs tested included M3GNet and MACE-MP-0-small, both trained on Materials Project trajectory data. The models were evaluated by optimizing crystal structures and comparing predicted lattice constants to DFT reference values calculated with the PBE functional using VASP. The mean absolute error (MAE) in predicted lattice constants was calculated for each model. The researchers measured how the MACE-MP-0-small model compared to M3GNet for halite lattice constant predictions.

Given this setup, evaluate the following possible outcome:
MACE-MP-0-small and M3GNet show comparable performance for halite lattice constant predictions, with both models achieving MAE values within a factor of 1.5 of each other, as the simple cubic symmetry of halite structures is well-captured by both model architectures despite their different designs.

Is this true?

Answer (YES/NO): NO